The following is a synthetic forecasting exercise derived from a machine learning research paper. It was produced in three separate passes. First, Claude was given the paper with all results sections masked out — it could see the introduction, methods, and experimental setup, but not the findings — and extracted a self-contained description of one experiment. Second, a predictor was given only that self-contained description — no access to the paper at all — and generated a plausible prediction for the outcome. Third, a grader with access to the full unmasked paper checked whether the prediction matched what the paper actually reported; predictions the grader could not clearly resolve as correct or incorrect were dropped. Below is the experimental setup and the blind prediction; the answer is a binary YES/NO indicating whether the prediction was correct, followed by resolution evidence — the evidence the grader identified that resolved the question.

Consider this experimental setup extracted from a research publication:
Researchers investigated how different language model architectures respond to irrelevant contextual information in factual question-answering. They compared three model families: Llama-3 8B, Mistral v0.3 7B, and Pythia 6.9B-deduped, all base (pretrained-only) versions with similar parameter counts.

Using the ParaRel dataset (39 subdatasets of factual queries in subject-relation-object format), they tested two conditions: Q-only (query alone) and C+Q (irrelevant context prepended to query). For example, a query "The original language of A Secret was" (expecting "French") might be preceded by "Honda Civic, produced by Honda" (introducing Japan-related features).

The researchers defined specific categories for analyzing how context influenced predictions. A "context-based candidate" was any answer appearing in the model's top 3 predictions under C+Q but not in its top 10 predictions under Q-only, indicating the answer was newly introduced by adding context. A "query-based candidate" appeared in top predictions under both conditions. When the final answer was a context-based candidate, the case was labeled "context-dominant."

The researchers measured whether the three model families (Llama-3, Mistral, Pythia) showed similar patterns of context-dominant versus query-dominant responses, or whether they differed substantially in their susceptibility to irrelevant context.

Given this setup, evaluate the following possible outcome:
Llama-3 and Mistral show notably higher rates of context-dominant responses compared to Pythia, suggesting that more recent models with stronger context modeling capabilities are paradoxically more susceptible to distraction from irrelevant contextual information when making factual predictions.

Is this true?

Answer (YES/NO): NO